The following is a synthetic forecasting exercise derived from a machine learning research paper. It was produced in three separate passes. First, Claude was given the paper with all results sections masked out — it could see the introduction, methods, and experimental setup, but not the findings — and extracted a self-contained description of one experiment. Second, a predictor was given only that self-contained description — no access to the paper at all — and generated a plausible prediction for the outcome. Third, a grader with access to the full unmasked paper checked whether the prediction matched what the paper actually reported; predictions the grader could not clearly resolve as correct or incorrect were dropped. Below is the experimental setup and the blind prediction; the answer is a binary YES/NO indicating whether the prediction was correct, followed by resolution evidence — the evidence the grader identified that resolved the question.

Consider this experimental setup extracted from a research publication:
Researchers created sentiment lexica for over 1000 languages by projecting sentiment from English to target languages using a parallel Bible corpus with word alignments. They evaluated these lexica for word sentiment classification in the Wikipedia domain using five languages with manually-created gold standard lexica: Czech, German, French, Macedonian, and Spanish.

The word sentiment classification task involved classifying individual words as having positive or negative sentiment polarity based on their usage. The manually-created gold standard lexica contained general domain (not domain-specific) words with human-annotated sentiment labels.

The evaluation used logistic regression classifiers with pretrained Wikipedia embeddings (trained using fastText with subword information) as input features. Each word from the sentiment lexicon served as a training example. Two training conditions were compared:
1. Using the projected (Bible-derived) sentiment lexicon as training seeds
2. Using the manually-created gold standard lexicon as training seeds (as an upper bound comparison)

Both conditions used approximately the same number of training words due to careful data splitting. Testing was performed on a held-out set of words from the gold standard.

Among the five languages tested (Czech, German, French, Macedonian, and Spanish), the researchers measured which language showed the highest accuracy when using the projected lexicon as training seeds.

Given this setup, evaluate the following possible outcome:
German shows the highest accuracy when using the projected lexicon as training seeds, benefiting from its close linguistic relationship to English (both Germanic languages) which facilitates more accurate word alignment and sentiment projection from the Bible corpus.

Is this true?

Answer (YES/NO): YES